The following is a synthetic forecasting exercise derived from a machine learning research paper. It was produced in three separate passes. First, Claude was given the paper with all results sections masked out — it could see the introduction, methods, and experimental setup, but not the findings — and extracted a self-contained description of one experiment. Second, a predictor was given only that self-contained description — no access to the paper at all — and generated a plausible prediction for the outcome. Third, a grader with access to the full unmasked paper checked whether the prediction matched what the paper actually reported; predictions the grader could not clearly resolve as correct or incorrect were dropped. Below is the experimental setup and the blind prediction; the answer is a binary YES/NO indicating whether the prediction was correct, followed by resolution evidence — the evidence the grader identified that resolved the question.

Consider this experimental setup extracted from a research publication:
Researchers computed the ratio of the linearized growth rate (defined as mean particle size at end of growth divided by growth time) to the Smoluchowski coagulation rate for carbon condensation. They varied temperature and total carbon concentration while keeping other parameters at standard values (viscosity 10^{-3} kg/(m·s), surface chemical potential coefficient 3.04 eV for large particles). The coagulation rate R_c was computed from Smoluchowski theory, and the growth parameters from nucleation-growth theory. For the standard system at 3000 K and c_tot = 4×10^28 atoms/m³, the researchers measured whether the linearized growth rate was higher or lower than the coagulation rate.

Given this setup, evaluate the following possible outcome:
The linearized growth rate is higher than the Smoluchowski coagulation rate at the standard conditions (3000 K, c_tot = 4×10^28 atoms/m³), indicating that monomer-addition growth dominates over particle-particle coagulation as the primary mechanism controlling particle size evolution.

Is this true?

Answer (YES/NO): YES